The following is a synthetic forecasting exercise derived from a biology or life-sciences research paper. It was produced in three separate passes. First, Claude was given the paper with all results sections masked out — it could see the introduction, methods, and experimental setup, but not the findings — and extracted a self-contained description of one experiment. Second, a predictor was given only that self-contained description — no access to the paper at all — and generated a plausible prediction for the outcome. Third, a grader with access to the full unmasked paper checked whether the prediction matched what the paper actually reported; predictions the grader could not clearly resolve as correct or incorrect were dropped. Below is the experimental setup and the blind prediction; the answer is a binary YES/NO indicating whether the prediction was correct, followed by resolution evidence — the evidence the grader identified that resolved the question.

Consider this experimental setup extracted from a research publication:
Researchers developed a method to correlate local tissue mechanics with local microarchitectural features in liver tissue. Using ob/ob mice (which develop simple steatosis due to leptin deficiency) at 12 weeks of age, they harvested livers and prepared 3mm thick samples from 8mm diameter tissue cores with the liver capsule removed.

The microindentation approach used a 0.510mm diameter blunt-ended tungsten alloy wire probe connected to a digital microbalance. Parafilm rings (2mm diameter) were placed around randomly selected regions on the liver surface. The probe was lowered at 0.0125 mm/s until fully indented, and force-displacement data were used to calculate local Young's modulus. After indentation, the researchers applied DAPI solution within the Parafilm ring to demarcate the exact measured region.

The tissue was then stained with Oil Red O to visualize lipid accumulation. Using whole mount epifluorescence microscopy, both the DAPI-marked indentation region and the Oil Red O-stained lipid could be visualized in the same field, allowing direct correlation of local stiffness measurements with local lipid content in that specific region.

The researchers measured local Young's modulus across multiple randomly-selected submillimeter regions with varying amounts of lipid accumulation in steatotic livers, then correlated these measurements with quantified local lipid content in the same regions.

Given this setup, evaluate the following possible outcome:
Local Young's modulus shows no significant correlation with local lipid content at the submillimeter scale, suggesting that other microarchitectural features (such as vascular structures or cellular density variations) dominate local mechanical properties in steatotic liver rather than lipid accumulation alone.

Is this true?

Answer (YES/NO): NO